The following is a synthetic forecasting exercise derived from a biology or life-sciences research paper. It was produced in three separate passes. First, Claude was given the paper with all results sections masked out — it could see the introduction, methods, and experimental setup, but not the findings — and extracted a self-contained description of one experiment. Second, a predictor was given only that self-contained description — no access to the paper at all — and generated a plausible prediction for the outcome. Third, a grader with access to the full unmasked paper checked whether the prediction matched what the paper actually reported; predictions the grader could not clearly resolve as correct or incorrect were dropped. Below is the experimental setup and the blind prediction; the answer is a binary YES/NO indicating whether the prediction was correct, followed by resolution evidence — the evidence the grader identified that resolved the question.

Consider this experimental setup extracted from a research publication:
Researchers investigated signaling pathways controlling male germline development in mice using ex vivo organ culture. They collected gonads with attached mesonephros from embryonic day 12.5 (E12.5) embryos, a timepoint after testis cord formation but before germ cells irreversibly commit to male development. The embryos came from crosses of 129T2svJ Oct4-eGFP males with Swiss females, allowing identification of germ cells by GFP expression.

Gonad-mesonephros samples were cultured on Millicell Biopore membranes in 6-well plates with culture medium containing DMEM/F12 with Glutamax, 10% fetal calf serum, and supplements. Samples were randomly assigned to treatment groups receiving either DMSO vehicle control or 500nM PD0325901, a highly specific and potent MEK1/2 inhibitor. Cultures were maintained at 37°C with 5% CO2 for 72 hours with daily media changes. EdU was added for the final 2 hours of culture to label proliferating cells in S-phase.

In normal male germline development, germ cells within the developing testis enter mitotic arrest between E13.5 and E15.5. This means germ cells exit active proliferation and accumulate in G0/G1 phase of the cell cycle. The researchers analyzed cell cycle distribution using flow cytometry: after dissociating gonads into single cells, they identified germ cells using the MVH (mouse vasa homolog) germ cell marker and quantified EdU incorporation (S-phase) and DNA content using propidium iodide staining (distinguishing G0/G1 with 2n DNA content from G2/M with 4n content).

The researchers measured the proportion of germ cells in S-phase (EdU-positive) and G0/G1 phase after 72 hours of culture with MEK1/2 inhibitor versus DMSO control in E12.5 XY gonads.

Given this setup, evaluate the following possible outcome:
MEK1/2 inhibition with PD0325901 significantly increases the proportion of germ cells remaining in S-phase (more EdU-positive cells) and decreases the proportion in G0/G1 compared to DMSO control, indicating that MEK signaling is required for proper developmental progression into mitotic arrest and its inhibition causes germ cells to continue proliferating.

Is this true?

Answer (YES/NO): YES